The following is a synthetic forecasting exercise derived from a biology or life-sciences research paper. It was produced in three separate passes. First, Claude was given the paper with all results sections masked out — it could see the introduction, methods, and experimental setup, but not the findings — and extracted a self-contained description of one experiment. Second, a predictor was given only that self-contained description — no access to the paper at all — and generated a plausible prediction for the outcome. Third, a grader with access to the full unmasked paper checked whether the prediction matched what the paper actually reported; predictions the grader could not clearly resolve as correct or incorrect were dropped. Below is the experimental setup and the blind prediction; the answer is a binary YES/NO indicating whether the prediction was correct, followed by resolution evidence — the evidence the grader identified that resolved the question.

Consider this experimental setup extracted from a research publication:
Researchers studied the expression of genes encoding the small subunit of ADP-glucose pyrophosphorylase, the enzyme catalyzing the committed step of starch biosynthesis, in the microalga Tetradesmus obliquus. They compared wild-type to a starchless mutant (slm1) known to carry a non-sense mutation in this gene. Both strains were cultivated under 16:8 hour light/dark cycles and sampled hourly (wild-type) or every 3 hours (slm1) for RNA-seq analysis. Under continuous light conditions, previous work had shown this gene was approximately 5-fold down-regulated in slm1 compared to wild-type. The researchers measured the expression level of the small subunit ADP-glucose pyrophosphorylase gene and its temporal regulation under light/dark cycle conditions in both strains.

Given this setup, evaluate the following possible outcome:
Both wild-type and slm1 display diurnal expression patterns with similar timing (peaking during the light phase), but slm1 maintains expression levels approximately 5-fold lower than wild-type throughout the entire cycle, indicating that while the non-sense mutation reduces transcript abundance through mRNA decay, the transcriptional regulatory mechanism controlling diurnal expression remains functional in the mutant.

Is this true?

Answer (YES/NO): NO